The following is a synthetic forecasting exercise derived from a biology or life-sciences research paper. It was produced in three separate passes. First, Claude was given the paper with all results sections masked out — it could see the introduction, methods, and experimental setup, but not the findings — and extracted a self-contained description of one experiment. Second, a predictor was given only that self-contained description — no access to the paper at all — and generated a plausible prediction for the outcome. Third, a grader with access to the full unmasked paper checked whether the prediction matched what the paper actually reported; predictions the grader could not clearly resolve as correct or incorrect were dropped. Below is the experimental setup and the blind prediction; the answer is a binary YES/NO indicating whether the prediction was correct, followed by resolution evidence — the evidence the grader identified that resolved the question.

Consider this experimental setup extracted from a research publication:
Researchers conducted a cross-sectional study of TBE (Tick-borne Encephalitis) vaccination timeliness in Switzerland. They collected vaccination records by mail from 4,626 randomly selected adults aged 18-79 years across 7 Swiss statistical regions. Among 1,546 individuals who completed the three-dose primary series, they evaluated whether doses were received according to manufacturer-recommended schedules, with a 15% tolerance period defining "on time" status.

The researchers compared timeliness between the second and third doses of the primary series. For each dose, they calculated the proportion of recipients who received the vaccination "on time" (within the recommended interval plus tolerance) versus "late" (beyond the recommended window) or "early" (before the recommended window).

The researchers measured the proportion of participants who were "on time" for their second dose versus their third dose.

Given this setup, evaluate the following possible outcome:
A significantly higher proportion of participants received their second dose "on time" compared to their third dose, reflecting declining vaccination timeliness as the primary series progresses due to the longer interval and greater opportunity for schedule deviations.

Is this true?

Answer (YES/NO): YES